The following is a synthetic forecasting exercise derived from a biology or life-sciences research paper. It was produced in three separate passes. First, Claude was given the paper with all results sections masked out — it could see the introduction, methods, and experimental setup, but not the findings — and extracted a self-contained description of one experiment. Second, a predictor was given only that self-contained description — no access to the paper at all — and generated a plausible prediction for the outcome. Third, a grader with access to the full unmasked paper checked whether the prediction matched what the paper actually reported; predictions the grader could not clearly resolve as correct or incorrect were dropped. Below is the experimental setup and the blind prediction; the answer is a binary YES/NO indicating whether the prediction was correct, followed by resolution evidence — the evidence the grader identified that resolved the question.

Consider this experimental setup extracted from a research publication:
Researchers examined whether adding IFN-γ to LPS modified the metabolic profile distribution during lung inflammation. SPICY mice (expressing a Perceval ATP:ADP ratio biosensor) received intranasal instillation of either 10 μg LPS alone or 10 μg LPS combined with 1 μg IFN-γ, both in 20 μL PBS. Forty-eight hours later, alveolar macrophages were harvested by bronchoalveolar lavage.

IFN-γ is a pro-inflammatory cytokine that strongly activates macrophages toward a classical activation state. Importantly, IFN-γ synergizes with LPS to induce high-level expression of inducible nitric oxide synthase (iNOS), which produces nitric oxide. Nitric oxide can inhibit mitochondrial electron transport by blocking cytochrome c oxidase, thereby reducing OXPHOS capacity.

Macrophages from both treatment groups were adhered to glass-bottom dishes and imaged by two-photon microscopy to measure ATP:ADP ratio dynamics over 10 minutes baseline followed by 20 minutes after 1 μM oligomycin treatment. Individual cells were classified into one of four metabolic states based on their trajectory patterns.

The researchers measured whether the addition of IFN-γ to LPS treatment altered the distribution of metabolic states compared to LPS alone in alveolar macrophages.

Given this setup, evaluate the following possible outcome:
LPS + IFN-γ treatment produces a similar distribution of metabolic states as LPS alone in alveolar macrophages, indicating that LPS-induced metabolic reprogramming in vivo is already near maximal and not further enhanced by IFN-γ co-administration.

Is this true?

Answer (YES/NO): YES